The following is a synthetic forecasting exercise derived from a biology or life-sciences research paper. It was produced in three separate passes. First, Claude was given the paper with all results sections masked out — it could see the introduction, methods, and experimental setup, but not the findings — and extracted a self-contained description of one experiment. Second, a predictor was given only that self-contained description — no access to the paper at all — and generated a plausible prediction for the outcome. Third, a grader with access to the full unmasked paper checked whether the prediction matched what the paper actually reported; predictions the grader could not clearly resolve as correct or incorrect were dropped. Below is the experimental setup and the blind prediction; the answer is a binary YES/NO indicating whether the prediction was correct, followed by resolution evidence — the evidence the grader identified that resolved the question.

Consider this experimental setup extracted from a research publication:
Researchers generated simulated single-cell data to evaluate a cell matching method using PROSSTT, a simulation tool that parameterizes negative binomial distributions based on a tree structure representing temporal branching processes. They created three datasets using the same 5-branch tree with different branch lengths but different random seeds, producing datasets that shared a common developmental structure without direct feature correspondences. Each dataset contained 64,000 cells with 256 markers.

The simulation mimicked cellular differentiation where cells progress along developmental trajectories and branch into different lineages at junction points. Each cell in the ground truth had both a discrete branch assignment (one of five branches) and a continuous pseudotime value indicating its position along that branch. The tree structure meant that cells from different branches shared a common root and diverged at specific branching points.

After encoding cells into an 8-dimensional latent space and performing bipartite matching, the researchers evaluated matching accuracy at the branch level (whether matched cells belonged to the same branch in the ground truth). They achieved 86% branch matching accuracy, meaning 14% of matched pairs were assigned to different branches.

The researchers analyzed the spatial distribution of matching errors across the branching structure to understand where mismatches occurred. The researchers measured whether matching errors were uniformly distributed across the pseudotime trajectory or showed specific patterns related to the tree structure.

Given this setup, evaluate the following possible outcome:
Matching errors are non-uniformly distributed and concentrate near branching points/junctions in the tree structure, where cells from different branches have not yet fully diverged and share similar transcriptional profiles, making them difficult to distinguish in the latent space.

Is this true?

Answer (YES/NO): YES